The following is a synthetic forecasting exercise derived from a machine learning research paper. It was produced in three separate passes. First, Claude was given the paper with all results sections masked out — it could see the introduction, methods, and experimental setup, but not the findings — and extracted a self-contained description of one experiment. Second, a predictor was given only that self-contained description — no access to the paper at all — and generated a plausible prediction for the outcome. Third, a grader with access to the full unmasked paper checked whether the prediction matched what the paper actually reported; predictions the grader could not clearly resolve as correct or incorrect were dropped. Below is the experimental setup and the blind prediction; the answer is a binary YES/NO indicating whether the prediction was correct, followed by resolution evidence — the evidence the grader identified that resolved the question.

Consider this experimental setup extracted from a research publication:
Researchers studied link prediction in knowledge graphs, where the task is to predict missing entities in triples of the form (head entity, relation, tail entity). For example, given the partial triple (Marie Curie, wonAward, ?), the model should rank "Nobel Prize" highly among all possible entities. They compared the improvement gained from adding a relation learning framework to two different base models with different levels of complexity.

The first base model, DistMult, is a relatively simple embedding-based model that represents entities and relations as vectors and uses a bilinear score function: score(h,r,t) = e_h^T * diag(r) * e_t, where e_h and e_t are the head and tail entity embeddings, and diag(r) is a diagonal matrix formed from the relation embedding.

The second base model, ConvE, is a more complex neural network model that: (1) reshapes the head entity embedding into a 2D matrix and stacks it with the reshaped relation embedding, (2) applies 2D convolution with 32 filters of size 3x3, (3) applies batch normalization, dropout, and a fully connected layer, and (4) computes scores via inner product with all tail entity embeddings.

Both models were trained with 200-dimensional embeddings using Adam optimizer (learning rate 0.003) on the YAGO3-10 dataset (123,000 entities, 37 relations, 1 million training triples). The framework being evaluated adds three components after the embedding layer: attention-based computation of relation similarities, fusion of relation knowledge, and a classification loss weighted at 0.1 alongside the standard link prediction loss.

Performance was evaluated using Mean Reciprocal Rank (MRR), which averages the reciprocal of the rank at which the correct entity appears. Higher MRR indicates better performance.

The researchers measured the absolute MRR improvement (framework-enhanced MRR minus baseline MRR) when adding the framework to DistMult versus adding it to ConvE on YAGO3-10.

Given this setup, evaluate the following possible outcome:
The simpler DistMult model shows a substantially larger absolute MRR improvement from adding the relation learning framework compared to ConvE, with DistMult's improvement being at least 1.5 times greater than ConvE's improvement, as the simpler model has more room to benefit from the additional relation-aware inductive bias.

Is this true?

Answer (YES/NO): YES